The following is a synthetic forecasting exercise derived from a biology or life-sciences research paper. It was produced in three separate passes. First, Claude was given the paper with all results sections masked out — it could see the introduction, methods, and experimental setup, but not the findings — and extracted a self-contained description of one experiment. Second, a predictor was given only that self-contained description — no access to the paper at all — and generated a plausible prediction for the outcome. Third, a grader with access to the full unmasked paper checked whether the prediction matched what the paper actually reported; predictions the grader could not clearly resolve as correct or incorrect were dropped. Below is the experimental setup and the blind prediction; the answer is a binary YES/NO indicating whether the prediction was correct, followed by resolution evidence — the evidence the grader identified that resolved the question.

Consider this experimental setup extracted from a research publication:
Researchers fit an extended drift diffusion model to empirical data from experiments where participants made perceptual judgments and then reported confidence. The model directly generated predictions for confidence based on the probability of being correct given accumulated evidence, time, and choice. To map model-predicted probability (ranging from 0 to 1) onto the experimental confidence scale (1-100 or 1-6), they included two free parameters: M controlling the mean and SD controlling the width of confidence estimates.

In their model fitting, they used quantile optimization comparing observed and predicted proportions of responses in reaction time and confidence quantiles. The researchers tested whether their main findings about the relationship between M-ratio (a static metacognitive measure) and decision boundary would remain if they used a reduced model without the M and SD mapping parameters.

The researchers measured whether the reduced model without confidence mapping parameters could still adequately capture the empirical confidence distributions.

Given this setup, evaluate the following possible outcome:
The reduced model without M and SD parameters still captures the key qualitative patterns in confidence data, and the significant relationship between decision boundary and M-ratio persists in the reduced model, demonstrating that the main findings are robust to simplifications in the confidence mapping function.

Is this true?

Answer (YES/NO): NO